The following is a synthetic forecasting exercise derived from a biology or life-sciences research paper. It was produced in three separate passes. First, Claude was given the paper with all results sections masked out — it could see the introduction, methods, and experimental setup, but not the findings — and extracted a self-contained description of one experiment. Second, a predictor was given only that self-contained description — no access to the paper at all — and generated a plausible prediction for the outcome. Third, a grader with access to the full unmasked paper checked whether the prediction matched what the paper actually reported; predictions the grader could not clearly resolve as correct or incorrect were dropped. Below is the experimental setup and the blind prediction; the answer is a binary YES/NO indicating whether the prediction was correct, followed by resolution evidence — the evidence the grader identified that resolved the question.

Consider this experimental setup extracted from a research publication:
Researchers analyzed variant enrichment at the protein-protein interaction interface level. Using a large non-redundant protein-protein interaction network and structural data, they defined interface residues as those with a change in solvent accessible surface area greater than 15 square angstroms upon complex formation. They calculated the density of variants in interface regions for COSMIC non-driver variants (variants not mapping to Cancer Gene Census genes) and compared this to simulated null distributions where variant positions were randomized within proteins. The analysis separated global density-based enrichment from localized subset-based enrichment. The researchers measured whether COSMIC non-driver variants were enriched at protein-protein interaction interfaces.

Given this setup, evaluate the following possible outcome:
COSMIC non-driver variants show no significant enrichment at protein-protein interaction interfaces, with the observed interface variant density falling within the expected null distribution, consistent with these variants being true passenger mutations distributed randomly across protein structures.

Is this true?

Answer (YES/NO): NO